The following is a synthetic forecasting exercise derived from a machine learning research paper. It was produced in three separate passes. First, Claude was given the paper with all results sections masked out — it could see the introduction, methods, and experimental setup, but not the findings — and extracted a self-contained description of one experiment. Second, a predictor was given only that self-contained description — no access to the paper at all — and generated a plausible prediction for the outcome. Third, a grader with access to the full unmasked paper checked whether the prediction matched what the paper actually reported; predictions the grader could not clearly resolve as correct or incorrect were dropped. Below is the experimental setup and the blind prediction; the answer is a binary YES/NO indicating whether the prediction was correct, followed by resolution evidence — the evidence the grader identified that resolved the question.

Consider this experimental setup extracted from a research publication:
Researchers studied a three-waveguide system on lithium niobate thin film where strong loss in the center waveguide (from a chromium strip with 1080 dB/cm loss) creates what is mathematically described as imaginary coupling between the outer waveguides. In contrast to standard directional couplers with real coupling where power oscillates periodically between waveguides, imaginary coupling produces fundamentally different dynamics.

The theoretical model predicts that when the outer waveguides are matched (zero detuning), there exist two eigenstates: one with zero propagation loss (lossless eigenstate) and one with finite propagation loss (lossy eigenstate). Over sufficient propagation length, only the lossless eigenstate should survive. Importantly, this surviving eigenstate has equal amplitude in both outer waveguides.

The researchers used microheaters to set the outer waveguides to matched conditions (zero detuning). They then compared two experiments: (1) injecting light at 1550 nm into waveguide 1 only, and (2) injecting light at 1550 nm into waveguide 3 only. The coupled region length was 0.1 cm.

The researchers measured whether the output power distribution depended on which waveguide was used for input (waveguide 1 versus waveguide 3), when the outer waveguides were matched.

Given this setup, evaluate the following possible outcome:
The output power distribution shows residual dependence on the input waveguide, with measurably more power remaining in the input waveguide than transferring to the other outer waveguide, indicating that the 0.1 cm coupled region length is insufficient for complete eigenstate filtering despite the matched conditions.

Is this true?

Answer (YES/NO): NO